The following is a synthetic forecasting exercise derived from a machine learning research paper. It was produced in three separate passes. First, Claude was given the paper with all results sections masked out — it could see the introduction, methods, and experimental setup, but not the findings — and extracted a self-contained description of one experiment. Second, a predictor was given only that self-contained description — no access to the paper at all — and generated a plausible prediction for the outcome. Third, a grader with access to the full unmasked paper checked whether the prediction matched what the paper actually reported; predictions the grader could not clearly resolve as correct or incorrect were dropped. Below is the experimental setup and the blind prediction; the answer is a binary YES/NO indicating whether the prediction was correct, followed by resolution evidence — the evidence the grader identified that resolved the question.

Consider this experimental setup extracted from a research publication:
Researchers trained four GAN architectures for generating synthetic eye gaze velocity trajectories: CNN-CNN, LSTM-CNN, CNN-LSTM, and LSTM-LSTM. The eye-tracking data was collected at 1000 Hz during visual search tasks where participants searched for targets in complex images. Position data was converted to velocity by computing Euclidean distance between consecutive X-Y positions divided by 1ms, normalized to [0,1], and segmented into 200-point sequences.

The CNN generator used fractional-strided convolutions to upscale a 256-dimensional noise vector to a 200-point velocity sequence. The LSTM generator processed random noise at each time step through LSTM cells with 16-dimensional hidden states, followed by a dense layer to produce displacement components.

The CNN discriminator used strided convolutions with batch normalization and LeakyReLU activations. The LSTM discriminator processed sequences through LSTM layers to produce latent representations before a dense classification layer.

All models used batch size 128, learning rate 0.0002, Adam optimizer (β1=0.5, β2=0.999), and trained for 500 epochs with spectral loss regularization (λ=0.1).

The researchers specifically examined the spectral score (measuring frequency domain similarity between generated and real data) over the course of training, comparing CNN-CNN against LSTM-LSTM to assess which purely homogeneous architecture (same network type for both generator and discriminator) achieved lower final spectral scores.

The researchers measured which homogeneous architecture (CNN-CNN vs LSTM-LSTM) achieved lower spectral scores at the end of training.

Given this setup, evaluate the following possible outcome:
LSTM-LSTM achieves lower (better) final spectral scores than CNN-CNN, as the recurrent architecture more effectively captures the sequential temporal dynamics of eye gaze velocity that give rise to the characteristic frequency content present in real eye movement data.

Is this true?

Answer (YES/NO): NO